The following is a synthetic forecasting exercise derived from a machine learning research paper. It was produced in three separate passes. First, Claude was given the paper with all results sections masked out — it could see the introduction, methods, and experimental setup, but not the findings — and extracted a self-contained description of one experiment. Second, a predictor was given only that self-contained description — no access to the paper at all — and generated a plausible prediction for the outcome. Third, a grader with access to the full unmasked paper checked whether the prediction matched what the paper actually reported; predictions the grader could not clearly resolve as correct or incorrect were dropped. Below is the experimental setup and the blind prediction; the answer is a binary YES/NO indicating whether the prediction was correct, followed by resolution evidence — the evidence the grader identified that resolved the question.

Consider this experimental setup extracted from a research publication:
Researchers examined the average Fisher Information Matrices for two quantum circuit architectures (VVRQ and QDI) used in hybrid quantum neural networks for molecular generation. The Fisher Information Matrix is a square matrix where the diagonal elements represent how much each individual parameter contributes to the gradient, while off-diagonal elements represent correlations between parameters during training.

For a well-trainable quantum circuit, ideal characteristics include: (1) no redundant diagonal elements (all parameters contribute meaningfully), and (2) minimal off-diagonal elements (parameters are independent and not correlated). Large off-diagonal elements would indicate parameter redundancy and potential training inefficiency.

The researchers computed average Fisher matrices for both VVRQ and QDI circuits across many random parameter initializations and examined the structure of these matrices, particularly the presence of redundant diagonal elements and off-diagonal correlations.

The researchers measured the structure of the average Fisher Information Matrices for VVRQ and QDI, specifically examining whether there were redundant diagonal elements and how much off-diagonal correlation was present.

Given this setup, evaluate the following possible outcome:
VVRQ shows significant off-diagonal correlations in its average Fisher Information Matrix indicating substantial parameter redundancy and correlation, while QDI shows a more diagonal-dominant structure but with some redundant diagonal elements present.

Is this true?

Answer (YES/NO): NO